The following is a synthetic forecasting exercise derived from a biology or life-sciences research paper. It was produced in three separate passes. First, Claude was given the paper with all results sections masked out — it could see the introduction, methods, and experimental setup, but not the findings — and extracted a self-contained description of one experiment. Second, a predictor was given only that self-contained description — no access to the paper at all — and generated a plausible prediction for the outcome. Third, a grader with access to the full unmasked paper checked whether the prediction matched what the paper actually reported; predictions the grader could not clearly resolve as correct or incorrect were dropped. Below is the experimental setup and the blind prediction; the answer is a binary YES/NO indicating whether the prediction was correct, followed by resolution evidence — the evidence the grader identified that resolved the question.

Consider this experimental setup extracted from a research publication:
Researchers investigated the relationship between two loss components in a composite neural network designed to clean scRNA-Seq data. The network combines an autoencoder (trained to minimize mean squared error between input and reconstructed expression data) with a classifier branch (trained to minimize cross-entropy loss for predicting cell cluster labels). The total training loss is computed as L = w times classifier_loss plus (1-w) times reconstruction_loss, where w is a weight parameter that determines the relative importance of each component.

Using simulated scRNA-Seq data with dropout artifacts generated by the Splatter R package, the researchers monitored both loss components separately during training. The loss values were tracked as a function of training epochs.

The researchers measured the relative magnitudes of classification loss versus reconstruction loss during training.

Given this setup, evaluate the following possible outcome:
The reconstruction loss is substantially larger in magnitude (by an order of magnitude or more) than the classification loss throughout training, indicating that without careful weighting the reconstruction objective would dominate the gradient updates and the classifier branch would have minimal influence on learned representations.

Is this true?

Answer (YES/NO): YES